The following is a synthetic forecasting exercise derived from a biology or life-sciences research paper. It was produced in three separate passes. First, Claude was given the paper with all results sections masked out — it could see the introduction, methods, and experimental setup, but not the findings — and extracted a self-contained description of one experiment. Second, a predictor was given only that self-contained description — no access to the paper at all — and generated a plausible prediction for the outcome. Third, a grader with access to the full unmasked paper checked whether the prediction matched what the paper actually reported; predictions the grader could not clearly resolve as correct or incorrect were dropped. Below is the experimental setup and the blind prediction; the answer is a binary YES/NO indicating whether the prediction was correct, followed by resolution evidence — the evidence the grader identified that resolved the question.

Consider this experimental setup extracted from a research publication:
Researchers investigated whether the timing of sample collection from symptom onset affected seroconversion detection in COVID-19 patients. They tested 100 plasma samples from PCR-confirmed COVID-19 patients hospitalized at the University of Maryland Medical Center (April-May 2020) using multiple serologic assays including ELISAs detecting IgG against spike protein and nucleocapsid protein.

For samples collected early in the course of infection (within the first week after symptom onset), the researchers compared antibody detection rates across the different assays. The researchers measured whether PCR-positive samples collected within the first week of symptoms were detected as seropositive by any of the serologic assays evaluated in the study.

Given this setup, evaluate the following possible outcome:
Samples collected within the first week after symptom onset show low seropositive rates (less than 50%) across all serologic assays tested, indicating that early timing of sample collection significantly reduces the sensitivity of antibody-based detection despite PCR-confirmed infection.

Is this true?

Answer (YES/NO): YES